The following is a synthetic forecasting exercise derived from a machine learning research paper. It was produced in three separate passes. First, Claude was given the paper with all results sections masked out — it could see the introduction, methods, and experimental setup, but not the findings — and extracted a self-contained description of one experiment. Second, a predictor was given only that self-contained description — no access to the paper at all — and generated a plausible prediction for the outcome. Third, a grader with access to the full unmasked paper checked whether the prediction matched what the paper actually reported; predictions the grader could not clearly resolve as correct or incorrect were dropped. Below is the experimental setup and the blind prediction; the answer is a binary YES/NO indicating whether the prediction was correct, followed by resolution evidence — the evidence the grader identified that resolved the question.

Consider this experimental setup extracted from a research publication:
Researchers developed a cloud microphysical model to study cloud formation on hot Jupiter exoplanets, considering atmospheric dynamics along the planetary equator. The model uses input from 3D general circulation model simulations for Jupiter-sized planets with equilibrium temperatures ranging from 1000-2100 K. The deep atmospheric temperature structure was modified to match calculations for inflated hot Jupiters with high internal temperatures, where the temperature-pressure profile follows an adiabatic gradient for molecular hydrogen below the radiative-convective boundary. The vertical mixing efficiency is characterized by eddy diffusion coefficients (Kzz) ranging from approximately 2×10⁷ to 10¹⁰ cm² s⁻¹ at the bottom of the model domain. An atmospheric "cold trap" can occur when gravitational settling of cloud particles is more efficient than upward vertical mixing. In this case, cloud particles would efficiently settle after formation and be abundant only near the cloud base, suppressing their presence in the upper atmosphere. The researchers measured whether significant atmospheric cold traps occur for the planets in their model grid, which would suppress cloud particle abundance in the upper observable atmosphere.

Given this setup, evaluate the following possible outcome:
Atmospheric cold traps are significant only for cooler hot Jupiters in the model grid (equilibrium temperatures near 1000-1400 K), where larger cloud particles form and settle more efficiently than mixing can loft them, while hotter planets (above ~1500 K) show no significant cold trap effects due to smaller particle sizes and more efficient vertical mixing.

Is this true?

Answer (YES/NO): NO